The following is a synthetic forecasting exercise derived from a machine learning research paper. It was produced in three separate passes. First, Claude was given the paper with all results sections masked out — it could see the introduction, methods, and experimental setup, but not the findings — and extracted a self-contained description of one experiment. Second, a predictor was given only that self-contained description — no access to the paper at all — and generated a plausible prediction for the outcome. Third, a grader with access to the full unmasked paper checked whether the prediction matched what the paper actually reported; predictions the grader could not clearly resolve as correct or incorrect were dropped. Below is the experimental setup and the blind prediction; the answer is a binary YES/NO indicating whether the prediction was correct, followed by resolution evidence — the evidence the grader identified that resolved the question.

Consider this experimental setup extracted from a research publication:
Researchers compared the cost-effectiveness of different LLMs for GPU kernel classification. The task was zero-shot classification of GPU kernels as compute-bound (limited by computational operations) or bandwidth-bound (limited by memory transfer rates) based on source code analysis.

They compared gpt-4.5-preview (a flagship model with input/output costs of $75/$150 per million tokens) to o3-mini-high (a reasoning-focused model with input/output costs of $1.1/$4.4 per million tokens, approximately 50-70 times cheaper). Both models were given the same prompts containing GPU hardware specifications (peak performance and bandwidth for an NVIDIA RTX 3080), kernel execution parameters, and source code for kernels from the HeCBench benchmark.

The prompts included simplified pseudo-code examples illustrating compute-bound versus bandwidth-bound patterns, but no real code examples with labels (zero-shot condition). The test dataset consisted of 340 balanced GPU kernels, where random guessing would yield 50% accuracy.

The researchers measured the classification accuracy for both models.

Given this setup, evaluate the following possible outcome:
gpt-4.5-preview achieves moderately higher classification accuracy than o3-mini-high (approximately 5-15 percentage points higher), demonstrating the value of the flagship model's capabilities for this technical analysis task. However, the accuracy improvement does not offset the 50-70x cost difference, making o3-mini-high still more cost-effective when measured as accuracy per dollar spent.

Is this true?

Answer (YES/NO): NO